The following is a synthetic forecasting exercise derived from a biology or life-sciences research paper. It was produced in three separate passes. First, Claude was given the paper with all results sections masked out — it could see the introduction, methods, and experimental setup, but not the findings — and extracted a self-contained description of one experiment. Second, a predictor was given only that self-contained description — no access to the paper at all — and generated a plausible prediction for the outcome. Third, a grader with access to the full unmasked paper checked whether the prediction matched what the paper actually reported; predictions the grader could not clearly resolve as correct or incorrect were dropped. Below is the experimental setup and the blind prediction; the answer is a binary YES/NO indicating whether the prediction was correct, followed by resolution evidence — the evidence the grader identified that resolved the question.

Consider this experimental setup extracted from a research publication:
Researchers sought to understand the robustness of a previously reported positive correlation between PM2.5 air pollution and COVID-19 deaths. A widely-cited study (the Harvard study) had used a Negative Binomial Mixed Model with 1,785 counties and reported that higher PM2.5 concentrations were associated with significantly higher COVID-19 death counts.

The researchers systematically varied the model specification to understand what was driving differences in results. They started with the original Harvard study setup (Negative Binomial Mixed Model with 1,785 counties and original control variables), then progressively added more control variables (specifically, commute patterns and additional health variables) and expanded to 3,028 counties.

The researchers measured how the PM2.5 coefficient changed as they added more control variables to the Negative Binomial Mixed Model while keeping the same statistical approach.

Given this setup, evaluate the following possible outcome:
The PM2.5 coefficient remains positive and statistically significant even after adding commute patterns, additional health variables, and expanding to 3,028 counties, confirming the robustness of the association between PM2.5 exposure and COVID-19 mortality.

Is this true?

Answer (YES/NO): NO